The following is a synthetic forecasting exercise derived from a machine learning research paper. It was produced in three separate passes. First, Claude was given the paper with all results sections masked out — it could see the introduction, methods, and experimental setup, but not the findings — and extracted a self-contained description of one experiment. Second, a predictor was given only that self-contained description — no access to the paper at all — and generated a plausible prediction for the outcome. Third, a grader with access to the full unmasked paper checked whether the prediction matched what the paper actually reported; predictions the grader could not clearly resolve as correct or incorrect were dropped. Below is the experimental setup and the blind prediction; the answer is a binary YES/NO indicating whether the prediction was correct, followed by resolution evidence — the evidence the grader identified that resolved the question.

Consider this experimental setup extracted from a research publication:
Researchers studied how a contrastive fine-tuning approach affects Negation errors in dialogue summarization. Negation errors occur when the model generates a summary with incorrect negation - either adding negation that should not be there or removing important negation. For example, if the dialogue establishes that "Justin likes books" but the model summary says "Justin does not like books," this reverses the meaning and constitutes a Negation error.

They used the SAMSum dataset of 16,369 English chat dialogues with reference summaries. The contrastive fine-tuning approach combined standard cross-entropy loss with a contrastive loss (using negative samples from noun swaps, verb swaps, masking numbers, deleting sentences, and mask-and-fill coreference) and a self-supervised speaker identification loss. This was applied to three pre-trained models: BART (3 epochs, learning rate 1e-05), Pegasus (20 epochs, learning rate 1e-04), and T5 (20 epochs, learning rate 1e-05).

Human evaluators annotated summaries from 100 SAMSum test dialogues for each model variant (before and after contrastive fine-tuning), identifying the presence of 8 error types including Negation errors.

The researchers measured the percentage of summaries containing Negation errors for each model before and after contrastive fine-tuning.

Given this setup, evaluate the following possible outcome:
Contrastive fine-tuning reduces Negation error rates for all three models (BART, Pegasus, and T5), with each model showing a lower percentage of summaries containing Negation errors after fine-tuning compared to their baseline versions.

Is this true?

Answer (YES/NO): NO